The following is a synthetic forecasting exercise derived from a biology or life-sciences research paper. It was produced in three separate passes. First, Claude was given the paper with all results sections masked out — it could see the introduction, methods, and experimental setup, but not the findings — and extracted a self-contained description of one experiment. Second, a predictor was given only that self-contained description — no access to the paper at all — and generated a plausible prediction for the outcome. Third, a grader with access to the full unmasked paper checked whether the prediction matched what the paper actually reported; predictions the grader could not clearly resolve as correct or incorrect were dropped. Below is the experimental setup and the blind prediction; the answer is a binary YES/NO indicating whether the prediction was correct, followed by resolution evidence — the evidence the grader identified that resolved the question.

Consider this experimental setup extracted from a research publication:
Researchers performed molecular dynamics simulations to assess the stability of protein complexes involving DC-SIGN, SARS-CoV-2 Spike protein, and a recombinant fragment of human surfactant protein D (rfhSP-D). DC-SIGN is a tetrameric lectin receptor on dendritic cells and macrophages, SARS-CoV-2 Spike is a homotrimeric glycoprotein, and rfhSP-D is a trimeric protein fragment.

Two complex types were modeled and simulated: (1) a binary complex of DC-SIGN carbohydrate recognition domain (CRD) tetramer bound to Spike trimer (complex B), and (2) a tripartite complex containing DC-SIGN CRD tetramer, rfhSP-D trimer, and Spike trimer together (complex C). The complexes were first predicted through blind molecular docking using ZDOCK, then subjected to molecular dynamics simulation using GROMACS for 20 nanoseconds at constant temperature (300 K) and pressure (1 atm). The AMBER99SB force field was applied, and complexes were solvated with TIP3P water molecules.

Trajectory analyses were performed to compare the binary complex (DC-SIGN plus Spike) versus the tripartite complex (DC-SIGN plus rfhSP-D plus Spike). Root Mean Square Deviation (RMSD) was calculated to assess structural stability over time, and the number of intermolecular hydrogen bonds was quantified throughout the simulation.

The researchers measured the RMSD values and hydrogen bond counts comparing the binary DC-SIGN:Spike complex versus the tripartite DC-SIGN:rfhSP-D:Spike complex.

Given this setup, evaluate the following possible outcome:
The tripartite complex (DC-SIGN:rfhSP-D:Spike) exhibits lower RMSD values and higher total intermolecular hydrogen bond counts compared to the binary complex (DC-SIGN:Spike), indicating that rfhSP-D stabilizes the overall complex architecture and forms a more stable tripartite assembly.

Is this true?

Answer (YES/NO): YES